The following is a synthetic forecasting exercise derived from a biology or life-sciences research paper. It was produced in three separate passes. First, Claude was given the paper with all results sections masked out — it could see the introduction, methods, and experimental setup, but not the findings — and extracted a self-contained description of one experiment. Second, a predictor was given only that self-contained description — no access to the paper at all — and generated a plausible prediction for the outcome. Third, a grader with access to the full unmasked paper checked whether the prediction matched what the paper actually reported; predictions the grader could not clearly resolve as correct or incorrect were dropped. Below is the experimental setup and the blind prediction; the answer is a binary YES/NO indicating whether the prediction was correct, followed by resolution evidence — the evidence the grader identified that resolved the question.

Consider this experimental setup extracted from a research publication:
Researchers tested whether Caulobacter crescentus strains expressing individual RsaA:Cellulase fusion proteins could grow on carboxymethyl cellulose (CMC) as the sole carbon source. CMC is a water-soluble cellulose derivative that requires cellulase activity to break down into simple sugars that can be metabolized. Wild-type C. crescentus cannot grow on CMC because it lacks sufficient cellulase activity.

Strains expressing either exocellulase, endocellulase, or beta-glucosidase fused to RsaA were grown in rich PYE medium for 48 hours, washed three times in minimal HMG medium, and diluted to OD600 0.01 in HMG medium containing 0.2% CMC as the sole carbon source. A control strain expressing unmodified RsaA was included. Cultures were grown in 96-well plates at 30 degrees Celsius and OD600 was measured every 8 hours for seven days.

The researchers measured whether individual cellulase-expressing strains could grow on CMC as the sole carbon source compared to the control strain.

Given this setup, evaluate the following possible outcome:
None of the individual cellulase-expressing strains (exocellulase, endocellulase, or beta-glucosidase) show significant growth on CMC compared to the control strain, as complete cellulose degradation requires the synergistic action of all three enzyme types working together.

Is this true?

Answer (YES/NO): NO